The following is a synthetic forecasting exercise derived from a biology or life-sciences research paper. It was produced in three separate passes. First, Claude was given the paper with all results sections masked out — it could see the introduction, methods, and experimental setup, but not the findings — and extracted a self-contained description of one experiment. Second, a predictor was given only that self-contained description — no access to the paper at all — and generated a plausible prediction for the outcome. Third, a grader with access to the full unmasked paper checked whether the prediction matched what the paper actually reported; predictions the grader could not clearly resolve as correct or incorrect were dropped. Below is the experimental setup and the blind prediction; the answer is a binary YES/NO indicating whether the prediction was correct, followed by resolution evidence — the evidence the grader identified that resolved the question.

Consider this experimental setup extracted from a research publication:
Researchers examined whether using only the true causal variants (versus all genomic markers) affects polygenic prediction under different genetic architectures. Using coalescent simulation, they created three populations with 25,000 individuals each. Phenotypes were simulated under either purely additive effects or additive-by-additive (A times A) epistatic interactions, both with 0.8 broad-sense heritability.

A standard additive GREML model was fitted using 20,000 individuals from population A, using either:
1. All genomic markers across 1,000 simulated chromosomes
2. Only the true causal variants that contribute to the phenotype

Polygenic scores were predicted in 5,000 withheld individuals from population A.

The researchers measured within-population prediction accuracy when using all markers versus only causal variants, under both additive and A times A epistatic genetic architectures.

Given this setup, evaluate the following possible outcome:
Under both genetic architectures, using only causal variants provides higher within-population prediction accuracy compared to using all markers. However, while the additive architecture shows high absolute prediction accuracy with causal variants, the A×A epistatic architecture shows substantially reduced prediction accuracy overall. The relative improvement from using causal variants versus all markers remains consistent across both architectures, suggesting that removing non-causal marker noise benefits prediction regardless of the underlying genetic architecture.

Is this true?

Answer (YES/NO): NO